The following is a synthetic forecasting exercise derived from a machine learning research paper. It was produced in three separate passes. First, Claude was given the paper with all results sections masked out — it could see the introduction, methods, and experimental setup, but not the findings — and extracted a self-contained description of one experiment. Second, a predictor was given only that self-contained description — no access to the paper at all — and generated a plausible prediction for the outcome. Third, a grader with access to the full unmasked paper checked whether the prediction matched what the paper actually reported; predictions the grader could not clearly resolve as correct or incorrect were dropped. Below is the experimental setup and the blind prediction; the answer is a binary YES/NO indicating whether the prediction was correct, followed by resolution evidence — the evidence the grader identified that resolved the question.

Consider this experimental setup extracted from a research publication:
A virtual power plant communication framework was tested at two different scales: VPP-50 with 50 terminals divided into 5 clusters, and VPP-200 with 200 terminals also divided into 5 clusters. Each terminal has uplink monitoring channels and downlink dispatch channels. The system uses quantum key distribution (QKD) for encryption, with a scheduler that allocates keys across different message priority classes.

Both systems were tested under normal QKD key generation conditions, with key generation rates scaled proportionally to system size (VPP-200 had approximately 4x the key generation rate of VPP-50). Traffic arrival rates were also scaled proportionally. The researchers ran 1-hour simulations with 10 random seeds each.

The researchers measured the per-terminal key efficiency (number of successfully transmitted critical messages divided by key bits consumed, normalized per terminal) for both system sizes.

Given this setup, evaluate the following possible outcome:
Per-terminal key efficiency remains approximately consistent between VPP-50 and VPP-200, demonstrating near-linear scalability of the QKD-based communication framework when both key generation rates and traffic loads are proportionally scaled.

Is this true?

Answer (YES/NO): NO